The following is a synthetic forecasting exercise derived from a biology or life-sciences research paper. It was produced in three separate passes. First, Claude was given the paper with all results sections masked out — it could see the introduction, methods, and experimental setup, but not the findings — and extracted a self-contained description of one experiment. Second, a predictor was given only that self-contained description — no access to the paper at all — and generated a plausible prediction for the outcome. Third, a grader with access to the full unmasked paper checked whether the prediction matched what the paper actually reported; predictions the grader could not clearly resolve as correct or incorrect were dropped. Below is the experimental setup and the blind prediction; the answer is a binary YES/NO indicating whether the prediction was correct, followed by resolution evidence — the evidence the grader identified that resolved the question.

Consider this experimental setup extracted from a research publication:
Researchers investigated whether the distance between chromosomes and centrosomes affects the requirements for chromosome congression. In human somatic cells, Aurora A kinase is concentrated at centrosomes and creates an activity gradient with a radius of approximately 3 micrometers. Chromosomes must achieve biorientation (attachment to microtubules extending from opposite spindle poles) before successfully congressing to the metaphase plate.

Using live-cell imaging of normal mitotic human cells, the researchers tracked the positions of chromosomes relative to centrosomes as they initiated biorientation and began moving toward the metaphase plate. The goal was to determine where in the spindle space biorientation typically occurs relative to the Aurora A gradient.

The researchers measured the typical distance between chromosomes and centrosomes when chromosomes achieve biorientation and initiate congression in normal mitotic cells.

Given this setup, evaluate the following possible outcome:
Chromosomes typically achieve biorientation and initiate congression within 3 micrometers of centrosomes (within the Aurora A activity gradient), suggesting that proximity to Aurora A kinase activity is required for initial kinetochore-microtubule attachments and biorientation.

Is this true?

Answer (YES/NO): NO